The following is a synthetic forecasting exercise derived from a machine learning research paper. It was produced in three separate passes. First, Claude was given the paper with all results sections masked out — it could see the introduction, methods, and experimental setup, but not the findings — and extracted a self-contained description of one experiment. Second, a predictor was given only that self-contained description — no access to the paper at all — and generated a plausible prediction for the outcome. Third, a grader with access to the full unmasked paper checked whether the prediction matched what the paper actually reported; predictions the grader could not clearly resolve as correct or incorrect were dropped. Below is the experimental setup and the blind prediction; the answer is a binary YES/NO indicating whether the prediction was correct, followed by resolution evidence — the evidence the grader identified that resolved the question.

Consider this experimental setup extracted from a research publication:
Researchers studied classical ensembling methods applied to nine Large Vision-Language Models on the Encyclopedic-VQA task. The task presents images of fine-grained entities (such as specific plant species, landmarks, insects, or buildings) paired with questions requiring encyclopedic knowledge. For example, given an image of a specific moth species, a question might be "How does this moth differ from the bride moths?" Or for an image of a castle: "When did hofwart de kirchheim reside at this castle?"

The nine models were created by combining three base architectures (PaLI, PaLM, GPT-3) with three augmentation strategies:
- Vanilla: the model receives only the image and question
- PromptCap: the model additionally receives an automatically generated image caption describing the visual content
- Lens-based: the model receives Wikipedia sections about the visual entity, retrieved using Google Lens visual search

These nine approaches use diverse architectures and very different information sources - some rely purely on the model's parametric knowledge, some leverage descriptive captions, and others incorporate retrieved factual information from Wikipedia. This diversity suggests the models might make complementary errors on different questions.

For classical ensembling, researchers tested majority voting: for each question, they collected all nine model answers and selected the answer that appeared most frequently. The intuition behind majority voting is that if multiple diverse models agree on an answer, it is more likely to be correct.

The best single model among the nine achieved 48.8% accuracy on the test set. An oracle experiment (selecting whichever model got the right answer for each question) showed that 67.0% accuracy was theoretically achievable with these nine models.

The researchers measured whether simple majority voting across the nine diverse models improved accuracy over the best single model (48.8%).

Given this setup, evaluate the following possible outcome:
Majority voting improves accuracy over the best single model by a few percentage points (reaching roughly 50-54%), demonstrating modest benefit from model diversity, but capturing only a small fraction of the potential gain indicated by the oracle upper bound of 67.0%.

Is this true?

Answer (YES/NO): NO